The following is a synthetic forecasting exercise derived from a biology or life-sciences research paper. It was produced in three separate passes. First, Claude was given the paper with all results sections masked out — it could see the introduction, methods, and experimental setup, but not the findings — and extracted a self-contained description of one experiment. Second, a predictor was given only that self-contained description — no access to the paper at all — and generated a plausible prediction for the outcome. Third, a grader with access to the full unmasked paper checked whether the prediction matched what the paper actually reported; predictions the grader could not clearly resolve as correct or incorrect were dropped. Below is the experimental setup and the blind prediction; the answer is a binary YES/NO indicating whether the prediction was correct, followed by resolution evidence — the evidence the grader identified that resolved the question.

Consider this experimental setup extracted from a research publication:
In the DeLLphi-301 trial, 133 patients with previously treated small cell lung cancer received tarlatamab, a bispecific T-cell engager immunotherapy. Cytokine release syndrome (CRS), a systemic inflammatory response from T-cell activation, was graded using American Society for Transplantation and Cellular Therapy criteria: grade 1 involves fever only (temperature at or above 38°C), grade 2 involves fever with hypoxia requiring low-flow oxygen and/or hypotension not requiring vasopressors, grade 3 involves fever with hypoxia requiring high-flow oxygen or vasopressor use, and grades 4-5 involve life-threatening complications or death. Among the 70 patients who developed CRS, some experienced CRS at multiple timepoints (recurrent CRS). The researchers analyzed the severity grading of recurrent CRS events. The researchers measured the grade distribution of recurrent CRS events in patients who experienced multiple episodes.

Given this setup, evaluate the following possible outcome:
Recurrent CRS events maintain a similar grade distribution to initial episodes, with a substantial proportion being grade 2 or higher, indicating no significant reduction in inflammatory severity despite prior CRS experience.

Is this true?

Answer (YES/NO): NO